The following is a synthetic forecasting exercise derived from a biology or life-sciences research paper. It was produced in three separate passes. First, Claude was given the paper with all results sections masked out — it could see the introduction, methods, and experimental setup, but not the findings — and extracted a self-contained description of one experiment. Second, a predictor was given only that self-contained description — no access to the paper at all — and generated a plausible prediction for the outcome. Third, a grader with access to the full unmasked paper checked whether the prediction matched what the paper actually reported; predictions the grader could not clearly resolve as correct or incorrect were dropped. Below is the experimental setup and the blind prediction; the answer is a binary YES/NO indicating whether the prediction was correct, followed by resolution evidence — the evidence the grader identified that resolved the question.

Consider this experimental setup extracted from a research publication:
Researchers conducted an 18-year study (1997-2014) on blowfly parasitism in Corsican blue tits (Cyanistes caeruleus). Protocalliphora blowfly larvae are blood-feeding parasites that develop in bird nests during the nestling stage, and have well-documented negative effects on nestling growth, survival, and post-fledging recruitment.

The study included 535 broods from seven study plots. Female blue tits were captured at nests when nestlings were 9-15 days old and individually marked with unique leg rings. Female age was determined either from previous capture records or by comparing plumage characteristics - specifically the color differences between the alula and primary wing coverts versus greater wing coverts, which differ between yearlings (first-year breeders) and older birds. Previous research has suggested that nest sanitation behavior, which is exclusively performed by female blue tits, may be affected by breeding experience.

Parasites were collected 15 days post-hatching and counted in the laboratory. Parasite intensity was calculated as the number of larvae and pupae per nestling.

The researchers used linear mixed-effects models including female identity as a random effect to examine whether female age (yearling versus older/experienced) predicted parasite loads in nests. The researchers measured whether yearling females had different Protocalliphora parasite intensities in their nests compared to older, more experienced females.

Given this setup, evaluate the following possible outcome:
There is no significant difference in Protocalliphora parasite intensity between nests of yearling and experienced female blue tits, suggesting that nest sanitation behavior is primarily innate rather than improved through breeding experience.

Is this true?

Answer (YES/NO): YES